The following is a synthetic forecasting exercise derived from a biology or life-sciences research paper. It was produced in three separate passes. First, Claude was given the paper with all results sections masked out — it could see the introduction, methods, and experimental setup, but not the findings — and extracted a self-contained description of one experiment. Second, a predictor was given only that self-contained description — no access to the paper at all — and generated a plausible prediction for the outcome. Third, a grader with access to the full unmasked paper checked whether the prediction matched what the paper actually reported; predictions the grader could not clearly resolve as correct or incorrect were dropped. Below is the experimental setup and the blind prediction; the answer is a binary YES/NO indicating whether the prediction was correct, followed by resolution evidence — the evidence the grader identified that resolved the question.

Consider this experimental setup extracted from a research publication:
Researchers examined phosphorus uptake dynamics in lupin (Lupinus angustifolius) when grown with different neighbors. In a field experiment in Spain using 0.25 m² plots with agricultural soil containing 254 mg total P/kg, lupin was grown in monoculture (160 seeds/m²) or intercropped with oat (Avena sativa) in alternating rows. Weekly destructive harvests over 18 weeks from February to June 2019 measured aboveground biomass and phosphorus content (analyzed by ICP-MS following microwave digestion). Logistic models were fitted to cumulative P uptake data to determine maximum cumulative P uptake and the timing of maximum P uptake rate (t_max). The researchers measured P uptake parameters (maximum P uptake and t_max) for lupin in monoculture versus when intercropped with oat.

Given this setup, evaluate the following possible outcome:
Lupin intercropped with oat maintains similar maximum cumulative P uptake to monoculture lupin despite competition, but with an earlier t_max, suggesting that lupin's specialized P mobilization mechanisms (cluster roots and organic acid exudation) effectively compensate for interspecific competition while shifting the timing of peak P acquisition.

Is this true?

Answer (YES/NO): NO